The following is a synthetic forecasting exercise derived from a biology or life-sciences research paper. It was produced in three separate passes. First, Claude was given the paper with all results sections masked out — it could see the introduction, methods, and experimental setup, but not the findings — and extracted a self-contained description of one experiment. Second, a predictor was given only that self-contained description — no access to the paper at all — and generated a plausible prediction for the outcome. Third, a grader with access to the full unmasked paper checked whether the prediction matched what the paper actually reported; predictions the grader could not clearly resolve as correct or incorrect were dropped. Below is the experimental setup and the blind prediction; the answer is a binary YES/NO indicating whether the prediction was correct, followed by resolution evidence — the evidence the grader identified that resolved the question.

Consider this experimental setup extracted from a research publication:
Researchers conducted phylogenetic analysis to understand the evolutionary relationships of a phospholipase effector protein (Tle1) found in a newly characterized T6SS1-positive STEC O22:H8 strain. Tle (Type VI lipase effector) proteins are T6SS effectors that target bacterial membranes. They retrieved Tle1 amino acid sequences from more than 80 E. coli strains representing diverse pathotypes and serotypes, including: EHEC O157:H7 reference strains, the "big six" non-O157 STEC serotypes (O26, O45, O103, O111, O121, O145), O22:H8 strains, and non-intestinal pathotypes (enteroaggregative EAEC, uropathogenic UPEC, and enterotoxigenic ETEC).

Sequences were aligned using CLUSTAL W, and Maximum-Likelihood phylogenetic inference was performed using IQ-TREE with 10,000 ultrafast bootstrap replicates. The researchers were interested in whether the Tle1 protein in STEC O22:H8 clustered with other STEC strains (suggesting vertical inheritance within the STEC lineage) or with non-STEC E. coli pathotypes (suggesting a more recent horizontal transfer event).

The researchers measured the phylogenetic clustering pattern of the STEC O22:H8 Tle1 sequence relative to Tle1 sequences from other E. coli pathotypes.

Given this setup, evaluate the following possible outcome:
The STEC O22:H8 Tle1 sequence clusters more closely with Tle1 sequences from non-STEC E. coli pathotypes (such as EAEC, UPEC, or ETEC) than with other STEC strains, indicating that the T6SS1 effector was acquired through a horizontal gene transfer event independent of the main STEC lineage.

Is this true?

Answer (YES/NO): NO